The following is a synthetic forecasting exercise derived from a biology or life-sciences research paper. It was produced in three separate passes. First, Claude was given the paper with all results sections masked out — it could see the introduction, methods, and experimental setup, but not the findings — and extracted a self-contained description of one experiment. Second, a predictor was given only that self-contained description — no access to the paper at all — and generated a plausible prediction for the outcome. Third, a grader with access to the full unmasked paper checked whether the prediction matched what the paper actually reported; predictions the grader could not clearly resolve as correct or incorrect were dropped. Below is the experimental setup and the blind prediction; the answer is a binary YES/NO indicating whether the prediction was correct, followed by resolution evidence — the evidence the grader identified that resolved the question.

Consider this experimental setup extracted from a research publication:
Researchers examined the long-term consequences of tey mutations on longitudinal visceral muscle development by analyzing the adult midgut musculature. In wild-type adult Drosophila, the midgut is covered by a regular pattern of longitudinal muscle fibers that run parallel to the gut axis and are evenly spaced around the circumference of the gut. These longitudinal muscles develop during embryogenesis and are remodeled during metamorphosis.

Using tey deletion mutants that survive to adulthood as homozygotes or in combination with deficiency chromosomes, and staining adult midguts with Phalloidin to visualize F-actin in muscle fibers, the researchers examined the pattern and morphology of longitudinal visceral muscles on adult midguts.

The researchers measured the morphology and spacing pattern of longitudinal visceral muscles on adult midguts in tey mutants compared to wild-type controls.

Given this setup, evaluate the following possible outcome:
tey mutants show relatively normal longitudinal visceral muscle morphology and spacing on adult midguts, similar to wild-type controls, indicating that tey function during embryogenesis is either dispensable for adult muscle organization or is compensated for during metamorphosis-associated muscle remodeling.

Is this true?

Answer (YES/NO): NO